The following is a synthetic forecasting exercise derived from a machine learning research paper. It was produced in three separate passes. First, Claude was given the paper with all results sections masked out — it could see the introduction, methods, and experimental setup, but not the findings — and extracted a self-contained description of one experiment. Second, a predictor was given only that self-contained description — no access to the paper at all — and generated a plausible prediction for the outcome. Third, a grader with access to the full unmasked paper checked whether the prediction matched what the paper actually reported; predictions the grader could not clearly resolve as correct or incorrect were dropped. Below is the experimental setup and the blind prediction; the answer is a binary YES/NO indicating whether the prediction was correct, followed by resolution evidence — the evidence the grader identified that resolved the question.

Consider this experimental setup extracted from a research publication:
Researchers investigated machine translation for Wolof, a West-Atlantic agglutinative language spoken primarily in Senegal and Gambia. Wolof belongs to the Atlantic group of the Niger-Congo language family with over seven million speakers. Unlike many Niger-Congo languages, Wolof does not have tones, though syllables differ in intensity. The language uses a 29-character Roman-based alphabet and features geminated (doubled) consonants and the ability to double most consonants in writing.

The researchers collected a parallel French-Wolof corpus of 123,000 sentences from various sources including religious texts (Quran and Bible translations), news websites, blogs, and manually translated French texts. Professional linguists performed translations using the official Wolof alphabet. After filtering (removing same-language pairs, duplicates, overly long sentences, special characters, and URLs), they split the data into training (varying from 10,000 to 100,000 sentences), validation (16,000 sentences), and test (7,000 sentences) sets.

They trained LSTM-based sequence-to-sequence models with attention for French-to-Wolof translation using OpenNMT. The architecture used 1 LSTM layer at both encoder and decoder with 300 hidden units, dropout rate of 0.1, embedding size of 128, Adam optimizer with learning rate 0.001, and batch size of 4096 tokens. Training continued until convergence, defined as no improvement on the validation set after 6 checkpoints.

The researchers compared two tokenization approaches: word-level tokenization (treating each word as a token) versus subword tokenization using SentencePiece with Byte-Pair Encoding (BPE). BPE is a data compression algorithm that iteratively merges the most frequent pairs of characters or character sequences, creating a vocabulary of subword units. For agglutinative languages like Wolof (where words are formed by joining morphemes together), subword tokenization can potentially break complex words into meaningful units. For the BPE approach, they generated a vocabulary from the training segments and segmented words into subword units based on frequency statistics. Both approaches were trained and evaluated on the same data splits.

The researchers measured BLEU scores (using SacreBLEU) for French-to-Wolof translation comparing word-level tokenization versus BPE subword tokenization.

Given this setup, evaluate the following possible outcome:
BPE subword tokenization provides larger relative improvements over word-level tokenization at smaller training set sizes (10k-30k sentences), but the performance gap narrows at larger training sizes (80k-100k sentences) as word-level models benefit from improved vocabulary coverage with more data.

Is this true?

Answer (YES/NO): NO